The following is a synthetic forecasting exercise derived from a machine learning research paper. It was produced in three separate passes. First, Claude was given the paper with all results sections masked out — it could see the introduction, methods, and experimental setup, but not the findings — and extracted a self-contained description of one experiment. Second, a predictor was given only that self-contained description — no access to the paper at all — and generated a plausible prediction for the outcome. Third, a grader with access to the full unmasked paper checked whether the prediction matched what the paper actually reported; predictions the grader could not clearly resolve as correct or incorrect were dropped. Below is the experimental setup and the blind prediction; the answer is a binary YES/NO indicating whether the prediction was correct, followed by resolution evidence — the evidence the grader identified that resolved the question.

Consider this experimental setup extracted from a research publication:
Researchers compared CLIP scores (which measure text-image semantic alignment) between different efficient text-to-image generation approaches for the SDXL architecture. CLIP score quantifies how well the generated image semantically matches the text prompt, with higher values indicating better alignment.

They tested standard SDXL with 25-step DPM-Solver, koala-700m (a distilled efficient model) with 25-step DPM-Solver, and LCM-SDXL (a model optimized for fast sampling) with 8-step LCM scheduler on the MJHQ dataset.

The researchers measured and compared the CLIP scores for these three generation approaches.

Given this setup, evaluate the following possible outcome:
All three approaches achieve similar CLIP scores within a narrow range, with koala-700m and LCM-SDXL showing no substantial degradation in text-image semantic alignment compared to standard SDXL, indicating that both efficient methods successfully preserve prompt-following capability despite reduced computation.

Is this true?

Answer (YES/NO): NO